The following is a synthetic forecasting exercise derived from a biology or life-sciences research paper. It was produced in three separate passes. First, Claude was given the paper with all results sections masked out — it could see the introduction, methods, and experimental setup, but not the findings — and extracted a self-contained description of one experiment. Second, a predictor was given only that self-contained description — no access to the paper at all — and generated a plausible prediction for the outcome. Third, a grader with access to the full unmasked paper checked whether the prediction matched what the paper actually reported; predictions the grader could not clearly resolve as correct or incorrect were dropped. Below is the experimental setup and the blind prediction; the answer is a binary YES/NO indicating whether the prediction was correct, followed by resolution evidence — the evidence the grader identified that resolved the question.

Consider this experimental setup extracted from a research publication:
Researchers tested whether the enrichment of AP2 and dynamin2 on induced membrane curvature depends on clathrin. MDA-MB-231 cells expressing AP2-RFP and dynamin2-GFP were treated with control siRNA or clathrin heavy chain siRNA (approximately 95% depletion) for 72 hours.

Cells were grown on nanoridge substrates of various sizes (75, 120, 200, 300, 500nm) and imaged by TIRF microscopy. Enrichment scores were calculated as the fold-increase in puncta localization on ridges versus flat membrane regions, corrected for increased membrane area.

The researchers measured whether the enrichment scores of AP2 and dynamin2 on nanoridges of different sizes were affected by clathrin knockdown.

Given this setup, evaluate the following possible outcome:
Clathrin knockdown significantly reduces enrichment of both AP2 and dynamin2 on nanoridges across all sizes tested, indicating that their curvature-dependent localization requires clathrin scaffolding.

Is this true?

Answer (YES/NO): NO